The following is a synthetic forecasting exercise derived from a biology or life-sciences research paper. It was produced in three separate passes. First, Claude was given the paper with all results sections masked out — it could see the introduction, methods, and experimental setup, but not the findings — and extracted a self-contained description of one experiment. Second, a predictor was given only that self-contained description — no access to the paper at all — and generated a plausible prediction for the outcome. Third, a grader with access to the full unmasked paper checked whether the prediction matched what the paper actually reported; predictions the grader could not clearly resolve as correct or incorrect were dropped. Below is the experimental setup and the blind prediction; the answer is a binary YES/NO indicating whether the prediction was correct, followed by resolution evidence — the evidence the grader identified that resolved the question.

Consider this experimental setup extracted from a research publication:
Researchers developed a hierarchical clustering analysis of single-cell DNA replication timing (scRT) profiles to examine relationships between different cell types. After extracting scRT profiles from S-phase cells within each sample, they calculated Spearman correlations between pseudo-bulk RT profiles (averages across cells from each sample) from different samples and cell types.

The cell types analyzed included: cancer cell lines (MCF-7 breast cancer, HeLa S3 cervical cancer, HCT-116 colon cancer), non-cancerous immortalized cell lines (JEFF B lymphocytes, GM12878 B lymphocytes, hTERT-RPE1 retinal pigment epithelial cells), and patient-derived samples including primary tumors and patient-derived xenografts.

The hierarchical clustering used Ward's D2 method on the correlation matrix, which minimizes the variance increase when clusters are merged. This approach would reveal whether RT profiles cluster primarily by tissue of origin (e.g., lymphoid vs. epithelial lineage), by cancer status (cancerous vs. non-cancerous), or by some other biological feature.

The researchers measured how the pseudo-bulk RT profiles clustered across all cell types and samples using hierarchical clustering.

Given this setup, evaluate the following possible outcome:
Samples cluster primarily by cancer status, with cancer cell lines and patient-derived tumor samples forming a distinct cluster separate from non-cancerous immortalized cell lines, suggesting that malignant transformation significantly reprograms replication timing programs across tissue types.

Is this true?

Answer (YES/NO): NO